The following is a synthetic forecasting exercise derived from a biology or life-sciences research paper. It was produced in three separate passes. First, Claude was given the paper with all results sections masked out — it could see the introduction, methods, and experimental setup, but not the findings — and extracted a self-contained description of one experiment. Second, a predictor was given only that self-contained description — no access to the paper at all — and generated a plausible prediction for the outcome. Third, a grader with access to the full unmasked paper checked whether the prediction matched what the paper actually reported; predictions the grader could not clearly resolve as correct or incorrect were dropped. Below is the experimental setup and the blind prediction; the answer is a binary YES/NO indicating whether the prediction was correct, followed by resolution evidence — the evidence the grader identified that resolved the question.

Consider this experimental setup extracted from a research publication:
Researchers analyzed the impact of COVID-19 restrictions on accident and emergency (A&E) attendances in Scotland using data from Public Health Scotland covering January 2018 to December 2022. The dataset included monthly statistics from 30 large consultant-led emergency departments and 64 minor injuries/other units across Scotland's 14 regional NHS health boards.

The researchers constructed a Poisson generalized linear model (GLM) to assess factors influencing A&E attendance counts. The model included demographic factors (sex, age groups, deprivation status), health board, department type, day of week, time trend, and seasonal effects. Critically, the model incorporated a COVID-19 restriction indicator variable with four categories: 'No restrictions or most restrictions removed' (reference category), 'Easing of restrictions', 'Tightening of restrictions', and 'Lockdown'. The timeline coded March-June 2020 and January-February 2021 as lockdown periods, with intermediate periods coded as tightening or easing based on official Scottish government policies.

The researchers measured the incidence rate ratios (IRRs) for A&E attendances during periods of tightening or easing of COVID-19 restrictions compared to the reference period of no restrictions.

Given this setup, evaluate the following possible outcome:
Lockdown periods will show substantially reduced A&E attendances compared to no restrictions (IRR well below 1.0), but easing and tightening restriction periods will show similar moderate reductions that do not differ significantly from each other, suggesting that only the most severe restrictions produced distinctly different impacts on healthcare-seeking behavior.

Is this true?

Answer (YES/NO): NO